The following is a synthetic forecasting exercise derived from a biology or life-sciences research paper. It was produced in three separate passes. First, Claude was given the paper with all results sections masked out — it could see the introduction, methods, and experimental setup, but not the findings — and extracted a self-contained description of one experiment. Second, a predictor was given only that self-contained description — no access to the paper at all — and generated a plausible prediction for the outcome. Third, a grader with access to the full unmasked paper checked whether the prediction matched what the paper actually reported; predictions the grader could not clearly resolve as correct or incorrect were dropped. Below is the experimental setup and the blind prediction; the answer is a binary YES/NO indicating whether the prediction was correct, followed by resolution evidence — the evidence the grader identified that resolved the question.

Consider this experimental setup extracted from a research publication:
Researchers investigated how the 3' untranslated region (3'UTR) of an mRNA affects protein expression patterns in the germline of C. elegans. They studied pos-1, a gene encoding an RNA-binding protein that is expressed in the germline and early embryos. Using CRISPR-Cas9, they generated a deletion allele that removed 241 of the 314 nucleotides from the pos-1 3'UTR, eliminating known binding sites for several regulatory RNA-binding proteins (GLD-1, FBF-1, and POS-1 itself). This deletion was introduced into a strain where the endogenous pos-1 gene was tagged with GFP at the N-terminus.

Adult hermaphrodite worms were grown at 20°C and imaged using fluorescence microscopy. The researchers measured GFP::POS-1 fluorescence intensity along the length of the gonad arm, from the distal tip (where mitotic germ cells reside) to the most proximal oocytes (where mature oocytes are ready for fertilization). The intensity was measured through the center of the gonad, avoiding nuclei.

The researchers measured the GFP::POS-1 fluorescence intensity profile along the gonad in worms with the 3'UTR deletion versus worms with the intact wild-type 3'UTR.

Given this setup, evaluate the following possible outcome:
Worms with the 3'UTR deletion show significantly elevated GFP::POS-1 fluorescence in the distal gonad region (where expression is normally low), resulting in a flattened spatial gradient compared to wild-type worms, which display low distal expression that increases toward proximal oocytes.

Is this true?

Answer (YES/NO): NO